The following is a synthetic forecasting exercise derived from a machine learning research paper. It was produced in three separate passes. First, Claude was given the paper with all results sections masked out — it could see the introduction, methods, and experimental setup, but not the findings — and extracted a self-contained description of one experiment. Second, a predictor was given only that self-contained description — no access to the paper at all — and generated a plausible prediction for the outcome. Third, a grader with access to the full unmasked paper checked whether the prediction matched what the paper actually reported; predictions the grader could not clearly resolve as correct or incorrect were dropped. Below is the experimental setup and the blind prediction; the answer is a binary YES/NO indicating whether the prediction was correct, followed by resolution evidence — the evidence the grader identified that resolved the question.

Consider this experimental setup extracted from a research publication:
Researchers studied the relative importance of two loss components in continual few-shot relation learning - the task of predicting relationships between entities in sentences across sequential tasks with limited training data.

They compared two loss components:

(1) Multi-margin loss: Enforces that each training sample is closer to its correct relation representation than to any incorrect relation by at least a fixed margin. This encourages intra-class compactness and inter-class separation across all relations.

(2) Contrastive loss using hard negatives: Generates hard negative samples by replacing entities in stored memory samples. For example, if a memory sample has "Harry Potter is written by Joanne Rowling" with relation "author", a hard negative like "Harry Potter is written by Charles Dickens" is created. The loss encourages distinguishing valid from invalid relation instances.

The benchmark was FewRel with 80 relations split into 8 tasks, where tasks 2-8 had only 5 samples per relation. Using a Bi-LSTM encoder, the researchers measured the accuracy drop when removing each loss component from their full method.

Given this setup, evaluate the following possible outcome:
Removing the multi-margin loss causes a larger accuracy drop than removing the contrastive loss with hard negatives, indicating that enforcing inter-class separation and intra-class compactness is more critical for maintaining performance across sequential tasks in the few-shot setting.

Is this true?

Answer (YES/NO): YES